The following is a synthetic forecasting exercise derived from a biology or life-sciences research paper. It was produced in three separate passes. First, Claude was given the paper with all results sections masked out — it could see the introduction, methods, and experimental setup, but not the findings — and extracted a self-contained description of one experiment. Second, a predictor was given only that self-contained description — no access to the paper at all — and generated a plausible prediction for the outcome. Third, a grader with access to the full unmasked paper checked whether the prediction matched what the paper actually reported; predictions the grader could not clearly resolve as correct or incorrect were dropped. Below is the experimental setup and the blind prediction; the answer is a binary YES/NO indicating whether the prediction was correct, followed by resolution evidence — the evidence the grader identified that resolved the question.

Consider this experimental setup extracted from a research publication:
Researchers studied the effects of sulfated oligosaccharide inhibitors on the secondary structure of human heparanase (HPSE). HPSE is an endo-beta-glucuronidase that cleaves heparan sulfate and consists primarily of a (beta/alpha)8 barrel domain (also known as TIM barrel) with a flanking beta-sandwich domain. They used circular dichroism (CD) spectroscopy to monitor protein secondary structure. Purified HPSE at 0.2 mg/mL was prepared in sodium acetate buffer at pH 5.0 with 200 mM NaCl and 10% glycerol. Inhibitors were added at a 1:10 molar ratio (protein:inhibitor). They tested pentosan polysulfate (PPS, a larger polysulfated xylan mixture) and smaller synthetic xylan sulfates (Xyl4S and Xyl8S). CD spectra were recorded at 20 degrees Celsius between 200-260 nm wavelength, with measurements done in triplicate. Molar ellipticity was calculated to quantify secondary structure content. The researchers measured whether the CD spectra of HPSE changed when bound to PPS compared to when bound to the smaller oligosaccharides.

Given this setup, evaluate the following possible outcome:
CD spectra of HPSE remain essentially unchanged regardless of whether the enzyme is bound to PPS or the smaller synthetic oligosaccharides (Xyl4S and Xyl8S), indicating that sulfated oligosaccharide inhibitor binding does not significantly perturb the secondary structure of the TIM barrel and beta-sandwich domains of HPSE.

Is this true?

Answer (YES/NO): NO